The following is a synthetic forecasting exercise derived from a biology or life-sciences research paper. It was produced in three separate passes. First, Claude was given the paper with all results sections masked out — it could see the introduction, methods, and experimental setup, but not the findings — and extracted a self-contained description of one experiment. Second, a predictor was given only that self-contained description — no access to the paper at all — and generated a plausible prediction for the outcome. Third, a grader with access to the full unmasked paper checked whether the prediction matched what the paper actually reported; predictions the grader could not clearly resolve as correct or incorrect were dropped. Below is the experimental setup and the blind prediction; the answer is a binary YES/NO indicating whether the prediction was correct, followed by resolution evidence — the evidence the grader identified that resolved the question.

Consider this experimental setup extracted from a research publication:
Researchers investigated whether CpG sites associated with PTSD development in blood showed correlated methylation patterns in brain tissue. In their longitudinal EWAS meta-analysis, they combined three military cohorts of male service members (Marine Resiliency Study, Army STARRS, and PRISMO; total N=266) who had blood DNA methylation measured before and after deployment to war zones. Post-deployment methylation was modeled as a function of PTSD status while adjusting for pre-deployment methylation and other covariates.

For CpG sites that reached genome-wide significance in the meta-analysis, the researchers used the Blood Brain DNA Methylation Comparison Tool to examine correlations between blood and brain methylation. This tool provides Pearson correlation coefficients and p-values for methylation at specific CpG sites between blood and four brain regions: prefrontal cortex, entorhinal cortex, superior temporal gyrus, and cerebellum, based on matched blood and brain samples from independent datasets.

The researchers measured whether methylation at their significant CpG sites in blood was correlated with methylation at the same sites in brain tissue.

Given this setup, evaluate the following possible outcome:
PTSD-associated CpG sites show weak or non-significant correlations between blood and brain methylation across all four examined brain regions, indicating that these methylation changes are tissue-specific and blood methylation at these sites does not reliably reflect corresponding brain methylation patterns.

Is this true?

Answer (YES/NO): NO